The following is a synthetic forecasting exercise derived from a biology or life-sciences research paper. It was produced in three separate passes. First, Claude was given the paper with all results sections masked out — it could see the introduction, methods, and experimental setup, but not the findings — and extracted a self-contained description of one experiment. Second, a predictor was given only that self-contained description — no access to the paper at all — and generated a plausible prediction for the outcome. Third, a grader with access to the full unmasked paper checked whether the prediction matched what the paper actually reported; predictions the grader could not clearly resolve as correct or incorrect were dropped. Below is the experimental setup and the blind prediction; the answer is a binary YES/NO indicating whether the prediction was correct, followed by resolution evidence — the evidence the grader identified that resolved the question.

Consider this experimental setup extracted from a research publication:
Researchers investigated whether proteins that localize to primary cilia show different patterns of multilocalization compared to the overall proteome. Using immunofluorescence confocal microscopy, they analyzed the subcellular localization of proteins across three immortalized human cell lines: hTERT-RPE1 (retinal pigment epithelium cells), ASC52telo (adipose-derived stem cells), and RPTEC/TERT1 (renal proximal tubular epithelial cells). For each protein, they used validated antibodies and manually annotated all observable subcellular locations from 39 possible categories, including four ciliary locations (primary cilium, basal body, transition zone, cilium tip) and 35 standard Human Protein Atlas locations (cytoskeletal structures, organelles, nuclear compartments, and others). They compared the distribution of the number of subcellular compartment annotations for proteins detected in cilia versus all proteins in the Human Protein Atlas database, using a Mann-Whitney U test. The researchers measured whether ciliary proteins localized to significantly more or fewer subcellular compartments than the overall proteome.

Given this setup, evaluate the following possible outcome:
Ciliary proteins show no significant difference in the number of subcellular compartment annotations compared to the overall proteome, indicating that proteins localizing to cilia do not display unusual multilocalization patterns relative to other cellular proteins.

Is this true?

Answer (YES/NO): NO